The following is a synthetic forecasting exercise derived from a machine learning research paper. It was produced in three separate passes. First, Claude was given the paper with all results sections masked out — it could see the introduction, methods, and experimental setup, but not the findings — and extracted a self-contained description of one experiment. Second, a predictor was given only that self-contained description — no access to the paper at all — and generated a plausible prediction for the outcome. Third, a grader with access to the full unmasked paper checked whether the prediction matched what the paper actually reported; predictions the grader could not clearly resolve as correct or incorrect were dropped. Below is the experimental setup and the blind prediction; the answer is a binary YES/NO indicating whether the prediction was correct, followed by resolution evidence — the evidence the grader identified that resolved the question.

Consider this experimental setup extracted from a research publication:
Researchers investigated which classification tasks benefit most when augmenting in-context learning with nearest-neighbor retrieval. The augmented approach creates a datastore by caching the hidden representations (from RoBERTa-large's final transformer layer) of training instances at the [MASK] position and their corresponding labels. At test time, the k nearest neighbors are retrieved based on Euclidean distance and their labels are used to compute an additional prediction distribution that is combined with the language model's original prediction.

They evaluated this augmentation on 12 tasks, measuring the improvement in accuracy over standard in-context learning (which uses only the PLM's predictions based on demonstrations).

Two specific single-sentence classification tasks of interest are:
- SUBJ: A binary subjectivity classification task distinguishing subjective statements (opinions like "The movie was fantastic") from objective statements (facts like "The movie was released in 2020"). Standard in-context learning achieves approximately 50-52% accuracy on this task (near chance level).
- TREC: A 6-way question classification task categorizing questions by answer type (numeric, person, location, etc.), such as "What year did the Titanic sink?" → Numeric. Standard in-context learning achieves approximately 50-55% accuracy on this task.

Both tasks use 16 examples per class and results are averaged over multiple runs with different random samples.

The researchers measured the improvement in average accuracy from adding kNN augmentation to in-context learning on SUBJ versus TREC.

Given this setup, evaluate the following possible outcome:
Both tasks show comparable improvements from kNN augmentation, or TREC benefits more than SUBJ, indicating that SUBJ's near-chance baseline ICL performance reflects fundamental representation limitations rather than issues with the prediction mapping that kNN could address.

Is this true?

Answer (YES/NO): NO